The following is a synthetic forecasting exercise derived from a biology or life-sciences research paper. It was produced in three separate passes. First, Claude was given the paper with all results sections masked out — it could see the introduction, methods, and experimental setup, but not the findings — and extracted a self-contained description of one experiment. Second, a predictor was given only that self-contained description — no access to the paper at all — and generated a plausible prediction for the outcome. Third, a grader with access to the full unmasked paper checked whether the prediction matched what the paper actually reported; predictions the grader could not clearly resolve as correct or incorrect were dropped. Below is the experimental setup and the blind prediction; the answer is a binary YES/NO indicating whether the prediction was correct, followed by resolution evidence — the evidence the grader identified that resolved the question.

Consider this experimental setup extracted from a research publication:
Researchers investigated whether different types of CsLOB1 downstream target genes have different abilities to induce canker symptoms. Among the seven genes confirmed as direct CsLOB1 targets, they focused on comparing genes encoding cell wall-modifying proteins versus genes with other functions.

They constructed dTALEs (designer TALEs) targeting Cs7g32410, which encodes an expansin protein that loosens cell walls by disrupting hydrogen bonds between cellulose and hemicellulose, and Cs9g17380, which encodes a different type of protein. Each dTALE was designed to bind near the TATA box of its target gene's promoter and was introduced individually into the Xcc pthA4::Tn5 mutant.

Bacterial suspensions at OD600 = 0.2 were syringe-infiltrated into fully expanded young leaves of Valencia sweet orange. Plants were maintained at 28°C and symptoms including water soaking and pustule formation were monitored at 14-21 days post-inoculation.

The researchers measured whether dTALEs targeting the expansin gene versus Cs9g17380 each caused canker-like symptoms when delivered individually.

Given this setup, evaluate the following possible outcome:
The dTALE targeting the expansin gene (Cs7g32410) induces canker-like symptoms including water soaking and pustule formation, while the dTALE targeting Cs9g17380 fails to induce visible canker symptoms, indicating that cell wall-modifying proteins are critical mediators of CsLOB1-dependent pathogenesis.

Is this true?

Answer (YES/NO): YES